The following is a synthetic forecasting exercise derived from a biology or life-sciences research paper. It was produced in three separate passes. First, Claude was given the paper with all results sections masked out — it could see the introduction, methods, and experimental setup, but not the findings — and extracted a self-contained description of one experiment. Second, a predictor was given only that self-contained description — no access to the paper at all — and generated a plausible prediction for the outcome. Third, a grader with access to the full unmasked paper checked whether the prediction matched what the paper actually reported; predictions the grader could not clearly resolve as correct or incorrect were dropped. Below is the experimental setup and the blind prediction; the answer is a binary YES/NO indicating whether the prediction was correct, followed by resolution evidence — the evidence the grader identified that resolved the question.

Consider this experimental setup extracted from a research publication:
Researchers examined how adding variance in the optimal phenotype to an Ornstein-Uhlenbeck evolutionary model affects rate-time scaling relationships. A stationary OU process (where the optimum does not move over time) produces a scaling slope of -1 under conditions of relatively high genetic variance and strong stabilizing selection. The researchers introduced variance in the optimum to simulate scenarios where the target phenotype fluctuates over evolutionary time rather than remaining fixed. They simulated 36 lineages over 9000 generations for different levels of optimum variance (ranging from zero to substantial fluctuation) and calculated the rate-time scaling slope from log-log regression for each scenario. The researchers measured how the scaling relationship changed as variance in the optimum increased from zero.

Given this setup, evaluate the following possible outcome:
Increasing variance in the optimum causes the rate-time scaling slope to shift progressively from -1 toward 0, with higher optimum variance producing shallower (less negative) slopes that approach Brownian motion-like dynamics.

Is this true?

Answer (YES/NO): NO